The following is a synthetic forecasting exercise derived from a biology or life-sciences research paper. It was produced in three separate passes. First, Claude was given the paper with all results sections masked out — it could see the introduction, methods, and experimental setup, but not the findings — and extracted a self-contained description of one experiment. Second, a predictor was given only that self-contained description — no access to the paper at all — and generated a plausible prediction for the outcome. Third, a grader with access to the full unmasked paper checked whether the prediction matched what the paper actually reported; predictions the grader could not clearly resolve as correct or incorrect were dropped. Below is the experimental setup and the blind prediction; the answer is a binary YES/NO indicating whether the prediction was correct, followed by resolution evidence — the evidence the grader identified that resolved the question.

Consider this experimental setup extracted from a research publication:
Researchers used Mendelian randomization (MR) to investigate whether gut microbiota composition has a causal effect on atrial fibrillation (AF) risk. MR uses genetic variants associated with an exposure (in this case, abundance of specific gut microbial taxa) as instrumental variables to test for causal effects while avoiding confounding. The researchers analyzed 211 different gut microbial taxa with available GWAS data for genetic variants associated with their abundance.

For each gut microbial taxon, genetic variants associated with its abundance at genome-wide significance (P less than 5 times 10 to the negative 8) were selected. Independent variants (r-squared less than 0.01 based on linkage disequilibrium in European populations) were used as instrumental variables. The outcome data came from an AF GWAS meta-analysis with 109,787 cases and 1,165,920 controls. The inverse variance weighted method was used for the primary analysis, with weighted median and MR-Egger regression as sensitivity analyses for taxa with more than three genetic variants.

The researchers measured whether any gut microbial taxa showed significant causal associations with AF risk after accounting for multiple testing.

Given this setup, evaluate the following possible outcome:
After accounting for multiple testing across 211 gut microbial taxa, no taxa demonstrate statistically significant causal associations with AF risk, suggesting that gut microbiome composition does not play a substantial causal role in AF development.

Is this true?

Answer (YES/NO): NO